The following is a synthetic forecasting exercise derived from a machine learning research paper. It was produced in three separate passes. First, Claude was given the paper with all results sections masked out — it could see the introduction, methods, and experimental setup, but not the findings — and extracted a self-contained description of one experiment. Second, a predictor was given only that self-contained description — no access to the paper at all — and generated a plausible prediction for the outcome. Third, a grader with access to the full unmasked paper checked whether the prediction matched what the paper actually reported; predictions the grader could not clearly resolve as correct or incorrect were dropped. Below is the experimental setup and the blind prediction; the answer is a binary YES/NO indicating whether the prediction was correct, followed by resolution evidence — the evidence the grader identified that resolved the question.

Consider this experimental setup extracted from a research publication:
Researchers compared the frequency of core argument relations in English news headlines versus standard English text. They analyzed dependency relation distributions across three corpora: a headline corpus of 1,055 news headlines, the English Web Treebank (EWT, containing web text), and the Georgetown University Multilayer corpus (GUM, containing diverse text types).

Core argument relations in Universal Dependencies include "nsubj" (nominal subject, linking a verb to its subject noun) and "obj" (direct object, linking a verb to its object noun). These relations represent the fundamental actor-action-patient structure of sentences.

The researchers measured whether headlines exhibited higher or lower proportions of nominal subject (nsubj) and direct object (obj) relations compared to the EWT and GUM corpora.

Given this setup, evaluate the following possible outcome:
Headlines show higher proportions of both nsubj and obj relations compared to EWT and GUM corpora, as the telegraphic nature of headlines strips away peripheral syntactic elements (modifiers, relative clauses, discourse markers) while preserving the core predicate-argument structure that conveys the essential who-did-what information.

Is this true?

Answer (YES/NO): YES